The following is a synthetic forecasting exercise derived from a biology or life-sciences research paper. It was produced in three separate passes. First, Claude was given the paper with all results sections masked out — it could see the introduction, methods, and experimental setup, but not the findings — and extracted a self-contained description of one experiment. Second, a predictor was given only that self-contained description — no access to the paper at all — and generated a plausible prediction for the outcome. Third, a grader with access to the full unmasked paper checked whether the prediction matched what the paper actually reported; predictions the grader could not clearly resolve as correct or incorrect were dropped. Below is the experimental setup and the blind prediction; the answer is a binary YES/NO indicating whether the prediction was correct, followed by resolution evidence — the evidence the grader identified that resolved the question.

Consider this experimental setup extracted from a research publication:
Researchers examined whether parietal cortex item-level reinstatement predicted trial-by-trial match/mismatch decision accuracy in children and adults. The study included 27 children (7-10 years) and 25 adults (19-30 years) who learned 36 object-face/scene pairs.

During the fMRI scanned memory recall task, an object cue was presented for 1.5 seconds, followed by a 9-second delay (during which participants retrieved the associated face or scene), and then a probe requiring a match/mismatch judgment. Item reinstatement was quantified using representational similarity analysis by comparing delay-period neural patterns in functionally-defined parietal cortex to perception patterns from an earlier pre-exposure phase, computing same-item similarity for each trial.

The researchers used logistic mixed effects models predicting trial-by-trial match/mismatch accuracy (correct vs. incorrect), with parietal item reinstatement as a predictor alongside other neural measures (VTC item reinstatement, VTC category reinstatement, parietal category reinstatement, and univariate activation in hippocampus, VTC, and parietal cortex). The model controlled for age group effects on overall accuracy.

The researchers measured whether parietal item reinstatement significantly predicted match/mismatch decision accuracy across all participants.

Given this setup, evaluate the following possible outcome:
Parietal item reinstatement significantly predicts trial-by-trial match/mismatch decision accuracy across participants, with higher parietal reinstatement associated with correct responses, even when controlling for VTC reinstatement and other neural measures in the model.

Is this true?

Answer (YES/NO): NO